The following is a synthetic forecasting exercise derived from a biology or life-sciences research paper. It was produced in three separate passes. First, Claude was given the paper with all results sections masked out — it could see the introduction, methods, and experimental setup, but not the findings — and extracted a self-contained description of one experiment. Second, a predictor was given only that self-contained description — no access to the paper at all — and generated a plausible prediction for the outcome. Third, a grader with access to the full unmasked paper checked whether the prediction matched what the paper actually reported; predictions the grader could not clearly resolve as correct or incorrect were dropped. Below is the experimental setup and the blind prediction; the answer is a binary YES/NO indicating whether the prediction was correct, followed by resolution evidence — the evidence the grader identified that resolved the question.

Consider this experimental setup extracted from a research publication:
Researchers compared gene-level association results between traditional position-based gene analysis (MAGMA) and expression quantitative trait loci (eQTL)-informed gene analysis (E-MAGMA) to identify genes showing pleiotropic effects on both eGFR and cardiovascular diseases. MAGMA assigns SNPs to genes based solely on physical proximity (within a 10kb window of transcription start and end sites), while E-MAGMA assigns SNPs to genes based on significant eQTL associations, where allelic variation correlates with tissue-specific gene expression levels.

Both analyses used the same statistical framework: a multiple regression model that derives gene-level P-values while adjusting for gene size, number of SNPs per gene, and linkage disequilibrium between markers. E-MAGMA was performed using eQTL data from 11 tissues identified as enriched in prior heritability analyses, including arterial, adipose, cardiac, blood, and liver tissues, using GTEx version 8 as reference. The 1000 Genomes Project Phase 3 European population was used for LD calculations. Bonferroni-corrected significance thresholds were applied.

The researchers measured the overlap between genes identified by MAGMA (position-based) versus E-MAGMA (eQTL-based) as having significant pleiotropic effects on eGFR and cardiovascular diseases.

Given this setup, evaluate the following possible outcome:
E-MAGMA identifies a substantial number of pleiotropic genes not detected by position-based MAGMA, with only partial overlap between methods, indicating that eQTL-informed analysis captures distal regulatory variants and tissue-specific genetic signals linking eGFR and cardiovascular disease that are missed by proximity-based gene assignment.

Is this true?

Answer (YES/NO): YES